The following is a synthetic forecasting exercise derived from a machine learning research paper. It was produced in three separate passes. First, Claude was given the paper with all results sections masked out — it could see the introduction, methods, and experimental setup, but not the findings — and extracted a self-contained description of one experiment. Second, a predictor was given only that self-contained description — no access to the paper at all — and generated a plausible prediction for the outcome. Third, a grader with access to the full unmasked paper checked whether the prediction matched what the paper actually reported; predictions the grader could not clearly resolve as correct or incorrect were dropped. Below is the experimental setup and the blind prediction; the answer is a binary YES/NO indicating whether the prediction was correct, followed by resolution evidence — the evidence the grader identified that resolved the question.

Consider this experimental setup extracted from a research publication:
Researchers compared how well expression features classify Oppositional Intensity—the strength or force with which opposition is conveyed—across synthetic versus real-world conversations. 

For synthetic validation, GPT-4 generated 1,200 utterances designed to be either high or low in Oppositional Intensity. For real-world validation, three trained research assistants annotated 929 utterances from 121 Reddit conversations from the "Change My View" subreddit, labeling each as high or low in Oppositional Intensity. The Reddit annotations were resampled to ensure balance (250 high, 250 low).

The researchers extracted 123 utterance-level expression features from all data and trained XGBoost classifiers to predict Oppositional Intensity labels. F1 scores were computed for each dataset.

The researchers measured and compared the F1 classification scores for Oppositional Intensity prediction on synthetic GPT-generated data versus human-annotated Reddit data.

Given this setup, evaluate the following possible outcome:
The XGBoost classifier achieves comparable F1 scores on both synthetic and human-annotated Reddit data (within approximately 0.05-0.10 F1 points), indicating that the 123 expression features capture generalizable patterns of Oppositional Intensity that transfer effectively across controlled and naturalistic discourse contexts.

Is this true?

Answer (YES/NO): YES